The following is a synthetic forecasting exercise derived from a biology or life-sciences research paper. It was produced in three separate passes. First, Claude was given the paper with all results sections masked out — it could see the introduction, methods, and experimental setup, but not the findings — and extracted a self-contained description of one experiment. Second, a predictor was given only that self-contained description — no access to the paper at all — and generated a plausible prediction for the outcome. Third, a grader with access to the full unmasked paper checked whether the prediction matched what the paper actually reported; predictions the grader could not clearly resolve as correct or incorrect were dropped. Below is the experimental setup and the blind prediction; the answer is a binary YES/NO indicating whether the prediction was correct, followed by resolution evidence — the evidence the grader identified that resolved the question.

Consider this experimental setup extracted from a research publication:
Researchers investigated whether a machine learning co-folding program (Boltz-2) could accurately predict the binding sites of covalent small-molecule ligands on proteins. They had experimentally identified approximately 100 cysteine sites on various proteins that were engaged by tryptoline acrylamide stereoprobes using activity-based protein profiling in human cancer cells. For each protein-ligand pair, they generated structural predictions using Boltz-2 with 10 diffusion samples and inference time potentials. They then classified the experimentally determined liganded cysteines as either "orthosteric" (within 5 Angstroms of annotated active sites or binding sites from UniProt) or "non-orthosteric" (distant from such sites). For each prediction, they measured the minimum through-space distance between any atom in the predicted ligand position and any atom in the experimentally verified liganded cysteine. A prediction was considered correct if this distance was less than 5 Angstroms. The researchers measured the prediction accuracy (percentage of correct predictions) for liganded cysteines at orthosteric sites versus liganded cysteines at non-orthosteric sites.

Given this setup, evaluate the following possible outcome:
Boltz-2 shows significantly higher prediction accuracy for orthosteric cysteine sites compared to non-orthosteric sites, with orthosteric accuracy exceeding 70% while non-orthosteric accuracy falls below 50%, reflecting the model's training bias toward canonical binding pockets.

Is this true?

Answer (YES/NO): YES